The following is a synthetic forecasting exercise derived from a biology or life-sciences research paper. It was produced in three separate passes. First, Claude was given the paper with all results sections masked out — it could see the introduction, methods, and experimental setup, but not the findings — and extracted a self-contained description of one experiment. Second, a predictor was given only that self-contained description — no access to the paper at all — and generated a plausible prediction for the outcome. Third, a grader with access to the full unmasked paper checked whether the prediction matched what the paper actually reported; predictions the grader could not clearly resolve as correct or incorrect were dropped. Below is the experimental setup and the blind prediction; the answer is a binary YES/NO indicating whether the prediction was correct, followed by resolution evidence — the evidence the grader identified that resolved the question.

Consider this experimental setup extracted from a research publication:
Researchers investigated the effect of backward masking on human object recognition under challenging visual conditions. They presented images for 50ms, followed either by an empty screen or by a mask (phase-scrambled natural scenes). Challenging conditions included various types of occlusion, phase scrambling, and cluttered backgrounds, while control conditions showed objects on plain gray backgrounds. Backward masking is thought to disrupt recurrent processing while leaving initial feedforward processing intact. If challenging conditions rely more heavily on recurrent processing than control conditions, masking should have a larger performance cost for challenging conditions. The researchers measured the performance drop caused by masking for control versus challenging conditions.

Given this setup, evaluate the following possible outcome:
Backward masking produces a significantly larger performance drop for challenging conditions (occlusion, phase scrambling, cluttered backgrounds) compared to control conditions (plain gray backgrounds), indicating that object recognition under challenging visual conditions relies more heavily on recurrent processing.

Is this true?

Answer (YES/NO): NO